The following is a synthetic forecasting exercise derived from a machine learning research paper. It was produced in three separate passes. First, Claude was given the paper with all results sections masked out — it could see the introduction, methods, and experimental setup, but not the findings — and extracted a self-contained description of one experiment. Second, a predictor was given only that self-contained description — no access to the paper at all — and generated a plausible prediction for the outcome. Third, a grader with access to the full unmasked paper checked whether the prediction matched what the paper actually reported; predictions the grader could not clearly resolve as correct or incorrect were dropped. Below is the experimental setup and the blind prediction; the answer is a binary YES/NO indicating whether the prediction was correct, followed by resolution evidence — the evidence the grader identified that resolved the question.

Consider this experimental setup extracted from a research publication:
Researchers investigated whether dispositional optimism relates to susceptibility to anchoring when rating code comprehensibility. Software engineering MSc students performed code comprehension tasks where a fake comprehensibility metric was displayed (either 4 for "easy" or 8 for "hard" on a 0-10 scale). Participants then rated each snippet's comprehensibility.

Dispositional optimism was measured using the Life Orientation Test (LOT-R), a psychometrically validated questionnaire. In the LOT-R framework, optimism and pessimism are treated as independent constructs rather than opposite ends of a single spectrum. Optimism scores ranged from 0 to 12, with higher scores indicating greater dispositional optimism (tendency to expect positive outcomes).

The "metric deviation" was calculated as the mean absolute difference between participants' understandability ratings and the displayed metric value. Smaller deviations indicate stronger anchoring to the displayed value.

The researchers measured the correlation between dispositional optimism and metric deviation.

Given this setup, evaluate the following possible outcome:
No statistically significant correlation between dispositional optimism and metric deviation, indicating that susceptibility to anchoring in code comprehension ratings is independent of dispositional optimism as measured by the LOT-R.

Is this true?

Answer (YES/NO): NO